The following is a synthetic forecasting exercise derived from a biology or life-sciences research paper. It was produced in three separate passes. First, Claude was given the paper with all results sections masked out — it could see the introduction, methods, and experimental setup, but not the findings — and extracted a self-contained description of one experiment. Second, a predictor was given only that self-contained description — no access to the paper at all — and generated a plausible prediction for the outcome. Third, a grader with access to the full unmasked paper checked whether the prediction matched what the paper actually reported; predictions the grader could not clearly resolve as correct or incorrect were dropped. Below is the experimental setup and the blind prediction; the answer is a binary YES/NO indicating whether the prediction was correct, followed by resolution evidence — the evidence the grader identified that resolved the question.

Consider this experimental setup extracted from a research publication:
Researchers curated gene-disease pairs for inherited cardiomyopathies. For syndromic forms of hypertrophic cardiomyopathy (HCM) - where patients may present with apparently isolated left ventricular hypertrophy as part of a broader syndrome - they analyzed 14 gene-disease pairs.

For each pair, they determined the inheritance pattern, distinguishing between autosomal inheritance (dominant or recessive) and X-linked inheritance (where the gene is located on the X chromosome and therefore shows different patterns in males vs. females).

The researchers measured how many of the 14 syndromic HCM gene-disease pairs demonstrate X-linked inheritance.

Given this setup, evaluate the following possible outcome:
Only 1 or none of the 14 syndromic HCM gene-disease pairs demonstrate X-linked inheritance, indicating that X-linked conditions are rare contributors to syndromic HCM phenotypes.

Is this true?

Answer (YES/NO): NO